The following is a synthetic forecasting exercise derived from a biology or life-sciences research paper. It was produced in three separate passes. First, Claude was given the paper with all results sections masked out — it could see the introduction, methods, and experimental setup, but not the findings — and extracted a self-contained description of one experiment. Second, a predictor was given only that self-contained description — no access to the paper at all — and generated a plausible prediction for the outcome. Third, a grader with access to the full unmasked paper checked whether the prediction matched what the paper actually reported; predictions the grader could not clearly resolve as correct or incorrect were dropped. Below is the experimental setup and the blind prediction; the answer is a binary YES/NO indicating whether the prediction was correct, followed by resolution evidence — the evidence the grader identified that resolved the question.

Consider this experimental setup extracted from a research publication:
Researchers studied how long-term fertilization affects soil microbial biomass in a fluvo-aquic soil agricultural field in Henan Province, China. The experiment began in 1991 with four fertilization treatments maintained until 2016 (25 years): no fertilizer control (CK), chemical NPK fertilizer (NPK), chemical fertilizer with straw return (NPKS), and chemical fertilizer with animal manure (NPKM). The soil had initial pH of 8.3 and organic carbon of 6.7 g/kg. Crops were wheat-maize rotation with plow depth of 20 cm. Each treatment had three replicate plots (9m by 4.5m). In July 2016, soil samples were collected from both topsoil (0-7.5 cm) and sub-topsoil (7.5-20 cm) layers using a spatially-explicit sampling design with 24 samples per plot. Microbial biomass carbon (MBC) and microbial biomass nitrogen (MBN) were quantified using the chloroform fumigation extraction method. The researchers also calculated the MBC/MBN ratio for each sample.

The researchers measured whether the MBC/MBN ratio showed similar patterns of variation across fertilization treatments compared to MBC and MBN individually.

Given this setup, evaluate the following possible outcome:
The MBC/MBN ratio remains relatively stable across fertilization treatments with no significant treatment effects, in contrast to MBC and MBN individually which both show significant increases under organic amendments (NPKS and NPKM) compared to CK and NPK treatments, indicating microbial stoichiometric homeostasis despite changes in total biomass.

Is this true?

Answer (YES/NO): NO